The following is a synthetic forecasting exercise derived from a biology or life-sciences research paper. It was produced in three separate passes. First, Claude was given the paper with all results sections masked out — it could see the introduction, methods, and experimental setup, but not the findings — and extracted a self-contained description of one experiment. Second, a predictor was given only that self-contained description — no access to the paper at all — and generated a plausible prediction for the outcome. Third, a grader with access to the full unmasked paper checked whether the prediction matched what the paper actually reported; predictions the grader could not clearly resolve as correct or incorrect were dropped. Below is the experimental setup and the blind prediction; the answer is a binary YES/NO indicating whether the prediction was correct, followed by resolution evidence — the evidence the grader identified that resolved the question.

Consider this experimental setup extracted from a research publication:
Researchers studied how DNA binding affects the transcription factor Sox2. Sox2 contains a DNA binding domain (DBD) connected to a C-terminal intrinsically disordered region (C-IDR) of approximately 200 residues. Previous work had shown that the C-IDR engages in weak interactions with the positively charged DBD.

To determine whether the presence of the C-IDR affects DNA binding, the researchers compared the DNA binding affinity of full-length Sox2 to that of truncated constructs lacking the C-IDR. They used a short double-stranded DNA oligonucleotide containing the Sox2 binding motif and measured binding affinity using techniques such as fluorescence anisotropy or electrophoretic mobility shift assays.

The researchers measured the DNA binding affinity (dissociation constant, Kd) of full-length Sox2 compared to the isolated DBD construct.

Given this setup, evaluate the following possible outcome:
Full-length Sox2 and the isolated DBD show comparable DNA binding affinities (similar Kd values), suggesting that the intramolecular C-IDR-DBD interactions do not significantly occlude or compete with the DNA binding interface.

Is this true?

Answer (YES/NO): YES